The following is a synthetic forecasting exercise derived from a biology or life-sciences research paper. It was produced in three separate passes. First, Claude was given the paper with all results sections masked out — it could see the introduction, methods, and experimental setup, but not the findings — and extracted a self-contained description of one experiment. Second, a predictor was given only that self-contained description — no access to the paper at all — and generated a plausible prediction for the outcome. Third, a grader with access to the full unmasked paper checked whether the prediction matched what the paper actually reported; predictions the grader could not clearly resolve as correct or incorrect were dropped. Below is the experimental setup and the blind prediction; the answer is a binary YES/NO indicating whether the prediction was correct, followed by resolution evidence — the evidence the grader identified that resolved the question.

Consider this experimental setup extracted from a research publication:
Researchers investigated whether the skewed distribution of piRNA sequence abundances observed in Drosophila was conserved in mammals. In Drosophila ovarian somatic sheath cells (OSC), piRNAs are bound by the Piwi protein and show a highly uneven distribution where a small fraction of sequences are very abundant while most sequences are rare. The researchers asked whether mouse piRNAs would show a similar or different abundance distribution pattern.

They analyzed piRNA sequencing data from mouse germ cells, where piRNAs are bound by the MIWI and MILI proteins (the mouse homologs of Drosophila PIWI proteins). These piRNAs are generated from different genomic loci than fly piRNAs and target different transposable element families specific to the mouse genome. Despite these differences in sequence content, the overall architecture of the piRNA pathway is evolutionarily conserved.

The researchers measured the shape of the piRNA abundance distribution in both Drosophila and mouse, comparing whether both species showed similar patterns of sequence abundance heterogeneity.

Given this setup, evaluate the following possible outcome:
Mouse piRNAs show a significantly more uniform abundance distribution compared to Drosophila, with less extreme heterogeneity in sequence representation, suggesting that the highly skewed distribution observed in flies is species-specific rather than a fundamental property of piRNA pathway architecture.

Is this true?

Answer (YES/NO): NO